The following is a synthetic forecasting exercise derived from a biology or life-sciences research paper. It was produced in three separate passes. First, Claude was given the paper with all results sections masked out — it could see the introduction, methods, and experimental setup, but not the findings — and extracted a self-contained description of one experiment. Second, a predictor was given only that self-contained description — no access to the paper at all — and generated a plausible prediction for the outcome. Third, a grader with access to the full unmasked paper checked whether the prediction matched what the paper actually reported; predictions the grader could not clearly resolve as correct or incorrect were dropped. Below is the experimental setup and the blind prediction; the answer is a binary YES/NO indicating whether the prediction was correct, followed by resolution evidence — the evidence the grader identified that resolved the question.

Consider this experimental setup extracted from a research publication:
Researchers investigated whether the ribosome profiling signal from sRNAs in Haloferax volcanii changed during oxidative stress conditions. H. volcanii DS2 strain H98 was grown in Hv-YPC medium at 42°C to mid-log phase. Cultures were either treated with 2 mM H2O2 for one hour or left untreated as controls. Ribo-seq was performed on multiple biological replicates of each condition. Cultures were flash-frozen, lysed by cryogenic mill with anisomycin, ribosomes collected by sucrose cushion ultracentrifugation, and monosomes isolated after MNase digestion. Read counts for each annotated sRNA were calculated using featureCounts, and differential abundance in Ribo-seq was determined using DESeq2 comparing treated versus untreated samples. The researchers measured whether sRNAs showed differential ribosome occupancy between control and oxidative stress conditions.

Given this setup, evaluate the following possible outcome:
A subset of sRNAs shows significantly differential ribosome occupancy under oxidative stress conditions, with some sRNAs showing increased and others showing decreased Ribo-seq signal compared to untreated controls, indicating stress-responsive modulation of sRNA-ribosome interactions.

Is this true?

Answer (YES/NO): YES